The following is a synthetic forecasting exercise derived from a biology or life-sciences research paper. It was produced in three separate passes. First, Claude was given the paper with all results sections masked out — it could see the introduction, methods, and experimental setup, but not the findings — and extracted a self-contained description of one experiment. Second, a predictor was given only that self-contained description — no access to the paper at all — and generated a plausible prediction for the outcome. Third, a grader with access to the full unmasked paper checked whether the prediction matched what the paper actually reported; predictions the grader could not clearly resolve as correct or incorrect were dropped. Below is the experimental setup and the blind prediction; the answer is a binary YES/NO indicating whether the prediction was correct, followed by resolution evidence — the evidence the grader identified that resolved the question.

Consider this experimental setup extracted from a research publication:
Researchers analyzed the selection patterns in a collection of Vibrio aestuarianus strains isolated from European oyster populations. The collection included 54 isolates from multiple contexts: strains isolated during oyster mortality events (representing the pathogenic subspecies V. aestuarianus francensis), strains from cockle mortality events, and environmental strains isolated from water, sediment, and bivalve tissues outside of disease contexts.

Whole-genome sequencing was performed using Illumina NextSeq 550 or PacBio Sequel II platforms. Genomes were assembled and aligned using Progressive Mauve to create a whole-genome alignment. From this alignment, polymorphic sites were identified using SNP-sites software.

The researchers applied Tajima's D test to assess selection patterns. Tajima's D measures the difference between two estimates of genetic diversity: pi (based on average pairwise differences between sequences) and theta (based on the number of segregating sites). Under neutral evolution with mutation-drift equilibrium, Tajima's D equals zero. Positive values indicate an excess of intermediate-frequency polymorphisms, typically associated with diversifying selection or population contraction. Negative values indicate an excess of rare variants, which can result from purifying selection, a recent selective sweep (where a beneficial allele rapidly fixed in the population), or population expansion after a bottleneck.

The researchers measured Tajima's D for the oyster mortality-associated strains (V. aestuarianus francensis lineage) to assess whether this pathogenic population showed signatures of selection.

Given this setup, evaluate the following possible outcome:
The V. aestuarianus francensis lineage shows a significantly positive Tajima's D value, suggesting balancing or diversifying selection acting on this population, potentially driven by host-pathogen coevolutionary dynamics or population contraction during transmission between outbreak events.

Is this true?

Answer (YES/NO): NO